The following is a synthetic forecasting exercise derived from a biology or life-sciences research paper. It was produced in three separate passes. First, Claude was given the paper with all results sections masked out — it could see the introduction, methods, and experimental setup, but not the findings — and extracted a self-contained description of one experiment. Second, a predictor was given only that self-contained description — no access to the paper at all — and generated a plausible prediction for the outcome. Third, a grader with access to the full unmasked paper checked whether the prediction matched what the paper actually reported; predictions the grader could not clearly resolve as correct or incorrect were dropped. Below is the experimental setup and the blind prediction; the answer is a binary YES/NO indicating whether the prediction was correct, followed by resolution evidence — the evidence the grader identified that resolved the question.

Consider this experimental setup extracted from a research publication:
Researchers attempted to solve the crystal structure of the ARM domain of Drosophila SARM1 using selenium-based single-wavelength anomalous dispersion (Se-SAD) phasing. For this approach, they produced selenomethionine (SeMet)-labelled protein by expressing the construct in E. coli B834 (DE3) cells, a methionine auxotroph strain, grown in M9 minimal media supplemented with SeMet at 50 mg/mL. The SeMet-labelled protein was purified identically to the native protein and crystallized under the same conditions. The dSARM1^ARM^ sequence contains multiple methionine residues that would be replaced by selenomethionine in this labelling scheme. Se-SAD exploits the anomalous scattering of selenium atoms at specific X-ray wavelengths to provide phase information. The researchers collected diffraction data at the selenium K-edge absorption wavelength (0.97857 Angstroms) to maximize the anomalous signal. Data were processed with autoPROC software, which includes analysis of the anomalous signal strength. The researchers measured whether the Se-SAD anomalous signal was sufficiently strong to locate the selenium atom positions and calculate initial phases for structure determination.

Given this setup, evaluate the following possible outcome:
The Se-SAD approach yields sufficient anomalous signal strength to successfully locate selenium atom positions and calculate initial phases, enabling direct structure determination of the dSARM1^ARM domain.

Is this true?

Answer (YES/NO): NO